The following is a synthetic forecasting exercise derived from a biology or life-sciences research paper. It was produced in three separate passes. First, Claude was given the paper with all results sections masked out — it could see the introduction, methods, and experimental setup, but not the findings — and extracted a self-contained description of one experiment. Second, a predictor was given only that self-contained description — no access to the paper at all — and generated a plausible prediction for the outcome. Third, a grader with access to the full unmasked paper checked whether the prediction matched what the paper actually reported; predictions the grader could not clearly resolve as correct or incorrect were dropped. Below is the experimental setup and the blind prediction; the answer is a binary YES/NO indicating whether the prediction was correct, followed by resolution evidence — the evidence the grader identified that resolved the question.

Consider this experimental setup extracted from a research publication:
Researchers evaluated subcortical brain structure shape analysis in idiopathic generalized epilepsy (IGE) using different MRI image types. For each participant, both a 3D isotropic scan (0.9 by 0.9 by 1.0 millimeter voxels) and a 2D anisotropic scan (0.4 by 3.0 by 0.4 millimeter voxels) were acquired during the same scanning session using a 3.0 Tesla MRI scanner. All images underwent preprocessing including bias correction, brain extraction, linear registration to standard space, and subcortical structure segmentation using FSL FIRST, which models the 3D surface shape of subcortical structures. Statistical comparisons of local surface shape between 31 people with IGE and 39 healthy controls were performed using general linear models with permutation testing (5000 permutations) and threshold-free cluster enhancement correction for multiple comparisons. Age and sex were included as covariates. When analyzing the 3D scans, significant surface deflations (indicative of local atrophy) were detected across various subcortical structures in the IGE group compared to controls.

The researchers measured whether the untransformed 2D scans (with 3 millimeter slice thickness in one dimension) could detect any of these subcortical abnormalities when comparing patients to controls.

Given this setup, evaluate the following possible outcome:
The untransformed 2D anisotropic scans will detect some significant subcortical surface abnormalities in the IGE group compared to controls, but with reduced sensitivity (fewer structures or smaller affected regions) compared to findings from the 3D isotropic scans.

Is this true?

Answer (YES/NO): YES